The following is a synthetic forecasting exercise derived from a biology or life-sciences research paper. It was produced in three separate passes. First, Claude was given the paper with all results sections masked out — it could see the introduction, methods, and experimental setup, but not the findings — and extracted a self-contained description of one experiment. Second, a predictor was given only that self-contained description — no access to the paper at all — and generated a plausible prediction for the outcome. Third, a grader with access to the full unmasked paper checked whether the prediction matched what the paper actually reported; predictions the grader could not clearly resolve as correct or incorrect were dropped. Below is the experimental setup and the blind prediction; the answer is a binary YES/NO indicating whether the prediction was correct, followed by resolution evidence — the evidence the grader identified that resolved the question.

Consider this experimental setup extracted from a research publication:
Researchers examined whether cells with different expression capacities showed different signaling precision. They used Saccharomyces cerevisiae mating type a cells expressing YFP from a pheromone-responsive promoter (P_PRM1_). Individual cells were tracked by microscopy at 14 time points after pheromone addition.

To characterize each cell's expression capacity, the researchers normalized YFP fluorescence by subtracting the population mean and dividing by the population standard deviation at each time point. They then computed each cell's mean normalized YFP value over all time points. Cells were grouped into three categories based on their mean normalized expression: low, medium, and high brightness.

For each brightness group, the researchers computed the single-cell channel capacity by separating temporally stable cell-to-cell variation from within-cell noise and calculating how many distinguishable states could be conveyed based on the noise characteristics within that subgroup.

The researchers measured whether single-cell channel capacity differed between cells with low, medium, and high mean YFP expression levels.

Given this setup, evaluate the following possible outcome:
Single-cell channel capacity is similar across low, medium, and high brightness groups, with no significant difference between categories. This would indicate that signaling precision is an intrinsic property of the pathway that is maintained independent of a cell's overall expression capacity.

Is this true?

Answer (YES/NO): YES